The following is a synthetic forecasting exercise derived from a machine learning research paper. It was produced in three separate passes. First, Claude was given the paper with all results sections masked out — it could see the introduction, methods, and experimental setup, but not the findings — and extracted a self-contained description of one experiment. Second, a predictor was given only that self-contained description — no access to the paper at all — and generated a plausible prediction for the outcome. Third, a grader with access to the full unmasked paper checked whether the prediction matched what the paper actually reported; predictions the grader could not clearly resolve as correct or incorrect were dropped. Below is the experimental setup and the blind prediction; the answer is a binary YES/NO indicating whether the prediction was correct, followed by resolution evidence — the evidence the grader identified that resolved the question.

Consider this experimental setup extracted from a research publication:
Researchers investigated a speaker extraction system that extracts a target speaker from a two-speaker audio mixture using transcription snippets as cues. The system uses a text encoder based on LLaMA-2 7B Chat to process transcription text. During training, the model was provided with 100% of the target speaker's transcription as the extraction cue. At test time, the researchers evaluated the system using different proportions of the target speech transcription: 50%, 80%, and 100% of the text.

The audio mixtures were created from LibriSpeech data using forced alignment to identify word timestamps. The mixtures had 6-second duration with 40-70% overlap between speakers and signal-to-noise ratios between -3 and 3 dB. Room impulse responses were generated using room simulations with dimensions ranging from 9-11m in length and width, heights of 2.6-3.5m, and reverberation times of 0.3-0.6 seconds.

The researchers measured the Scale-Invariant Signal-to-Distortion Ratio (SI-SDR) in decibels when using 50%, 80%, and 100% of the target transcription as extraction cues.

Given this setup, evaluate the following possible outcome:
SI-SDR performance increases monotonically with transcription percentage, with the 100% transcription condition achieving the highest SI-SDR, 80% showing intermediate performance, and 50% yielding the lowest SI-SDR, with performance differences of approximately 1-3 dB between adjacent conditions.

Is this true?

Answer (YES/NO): NO